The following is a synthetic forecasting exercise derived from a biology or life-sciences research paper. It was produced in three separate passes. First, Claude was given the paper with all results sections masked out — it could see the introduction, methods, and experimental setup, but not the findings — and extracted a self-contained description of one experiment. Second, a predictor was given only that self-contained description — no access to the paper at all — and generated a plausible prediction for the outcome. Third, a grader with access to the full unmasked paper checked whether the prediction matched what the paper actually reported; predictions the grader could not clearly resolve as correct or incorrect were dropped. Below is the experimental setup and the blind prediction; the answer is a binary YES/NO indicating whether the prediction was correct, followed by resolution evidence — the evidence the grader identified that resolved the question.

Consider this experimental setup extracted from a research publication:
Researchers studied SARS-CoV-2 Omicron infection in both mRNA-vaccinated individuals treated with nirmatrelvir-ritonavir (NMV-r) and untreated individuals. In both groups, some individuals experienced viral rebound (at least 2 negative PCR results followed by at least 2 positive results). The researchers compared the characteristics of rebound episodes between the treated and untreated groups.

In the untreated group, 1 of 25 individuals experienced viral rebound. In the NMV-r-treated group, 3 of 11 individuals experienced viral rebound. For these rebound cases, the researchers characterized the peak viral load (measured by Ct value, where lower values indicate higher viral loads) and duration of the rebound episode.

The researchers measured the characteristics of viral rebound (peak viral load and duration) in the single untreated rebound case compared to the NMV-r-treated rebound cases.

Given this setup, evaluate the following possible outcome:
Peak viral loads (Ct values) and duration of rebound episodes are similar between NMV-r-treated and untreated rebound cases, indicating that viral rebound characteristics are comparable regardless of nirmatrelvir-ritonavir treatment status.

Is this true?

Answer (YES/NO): NO